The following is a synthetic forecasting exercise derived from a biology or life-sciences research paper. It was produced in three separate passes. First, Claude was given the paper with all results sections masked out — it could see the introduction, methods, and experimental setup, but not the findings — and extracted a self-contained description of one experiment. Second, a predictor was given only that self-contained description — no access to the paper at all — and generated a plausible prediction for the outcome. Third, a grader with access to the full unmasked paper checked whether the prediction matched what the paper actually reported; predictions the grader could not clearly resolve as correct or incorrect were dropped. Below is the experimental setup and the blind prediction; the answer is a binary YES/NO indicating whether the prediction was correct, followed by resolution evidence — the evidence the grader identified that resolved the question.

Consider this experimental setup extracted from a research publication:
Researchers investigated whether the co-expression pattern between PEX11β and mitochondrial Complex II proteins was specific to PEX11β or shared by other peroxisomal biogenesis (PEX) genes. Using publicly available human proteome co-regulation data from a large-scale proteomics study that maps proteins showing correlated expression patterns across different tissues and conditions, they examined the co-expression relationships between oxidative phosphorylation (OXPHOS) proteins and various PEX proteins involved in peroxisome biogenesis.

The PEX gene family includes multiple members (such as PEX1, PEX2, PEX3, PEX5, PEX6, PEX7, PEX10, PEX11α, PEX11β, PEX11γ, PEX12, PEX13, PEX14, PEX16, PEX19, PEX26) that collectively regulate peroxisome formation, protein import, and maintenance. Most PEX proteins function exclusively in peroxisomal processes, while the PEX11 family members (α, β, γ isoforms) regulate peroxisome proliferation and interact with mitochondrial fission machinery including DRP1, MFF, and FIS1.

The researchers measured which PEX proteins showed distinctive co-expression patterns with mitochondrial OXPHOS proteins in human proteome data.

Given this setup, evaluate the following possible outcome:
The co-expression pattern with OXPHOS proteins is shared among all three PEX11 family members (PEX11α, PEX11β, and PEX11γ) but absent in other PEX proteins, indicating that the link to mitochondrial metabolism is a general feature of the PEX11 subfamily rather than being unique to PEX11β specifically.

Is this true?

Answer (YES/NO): NO